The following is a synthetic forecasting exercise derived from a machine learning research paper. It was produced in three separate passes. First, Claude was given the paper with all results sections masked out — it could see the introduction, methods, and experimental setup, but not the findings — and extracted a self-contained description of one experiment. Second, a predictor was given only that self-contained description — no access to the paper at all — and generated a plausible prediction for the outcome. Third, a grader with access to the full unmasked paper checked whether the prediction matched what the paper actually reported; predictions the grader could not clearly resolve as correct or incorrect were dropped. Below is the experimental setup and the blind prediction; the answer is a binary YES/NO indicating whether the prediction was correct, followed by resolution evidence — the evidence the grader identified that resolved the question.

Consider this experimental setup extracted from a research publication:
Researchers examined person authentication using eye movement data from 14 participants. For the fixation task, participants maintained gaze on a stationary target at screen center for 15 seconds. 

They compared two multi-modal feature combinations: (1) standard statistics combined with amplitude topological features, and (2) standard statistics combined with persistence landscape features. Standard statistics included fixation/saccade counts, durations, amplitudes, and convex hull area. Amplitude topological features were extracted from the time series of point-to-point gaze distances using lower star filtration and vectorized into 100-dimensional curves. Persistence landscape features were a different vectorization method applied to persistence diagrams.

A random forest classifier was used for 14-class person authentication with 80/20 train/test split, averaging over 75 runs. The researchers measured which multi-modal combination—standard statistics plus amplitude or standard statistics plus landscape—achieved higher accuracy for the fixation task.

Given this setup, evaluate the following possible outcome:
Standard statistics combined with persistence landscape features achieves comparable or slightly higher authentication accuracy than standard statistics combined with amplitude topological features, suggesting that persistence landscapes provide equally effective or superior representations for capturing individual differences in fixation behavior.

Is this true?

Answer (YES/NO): NO